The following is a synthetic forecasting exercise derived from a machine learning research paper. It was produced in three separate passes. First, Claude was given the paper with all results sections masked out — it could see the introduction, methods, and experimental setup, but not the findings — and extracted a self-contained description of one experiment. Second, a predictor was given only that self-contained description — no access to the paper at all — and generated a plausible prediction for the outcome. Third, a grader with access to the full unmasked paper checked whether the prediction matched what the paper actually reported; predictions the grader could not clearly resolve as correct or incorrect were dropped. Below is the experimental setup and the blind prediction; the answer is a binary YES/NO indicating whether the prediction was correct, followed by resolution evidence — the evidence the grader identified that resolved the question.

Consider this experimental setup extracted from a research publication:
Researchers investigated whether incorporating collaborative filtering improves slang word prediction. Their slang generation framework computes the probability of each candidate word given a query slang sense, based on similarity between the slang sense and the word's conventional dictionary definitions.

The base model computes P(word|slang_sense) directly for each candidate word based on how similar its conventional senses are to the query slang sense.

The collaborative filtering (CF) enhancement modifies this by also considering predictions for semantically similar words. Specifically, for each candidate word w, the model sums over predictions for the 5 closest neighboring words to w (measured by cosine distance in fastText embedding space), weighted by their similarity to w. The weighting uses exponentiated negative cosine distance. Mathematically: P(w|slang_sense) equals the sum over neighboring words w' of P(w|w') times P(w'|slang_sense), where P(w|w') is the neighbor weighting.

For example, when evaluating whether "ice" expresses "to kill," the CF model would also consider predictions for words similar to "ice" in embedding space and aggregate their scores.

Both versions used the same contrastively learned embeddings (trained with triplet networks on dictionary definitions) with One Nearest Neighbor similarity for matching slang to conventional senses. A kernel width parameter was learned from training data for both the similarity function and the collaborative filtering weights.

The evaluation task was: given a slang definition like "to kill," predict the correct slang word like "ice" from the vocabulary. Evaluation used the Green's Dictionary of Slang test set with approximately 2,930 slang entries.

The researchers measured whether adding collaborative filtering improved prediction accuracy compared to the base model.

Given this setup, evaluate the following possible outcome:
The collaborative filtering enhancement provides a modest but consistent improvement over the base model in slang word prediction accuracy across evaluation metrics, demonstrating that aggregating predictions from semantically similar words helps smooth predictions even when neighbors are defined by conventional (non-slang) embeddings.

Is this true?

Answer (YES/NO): NO